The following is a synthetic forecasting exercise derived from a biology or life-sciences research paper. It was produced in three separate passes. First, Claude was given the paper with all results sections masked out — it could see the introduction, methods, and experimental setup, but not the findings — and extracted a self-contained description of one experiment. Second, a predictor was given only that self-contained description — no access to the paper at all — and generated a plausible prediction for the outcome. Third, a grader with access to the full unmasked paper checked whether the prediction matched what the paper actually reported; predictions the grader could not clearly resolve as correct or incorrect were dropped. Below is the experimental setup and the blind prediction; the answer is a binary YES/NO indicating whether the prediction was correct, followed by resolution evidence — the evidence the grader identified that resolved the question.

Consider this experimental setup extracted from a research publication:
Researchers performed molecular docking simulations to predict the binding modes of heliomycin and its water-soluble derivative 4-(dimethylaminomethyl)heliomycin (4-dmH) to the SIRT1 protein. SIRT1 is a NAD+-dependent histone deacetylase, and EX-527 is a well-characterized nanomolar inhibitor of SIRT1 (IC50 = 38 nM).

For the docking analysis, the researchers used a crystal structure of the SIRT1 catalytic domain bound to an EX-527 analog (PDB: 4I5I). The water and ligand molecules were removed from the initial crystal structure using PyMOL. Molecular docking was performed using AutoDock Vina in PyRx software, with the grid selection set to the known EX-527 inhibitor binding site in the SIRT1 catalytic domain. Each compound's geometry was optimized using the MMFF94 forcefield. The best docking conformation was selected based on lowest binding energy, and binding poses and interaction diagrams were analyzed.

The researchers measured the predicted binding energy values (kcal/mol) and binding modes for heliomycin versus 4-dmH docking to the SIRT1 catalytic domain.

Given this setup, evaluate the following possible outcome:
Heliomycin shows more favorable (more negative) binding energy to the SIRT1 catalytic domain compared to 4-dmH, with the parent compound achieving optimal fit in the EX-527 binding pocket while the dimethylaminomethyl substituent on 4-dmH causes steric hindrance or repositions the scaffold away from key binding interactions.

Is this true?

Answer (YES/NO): NO